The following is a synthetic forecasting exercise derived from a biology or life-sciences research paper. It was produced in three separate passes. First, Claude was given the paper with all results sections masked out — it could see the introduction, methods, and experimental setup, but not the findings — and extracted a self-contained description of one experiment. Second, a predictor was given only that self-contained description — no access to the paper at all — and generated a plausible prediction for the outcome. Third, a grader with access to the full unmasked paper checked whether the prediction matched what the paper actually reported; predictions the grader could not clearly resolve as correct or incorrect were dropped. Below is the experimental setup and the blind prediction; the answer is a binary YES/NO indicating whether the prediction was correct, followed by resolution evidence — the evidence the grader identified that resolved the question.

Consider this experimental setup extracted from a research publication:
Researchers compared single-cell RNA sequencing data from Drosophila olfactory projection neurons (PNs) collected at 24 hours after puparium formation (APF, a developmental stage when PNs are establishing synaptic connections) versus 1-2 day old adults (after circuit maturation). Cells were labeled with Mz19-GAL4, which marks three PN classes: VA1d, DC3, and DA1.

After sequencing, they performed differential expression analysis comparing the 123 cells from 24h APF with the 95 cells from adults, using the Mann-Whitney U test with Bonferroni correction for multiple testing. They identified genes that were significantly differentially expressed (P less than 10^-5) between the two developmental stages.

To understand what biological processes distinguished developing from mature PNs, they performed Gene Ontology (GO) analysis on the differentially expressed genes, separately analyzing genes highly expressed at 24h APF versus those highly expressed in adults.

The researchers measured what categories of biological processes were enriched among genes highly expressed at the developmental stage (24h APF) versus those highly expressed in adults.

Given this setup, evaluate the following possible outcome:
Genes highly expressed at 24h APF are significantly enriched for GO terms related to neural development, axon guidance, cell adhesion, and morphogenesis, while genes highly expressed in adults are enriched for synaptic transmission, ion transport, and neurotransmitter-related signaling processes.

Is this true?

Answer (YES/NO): NO